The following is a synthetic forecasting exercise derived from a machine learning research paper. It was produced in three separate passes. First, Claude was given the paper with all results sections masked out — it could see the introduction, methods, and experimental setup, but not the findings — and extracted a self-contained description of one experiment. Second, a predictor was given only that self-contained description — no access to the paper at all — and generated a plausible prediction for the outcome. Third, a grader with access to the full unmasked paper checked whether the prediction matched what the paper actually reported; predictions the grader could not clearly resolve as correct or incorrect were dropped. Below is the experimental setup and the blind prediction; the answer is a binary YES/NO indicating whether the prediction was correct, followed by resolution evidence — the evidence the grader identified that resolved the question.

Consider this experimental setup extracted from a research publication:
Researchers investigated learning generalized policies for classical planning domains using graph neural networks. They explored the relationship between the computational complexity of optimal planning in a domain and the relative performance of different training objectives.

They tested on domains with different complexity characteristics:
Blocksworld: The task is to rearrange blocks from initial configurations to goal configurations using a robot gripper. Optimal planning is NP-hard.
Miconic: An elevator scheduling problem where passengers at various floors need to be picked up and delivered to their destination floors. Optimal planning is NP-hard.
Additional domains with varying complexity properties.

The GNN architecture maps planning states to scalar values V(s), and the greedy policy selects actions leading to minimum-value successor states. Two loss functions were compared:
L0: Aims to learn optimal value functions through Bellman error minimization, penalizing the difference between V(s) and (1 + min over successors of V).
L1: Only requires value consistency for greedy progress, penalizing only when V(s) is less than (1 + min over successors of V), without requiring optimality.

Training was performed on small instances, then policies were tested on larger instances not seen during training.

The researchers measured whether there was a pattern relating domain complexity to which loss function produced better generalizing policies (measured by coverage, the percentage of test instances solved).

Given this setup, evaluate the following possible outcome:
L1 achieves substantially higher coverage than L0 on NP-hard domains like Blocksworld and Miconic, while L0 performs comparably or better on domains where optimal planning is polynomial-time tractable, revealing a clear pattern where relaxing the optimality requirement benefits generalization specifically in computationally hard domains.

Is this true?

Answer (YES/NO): NO